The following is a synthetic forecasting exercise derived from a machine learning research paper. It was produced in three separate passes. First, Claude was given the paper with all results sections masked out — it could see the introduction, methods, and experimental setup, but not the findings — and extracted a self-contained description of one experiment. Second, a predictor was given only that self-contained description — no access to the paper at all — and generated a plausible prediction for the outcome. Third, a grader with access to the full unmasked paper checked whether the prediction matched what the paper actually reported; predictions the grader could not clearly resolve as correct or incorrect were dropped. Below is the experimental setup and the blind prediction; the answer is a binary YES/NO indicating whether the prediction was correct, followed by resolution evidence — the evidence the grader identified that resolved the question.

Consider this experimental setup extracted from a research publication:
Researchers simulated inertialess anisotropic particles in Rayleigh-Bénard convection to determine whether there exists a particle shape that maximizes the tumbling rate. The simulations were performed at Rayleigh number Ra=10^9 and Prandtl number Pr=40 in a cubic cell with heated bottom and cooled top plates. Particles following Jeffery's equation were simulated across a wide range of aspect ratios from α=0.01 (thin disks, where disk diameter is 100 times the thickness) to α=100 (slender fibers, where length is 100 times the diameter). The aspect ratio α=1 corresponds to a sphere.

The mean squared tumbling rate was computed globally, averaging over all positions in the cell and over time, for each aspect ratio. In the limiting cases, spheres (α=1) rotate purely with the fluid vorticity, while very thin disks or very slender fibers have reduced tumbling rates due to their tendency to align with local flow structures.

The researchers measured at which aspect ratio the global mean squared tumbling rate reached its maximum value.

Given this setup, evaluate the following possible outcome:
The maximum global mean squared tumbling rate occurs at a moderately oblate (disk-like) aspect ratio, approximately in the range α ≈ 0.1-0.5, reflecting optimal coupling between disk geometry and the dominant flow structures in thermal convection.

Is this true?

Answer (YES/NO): NO